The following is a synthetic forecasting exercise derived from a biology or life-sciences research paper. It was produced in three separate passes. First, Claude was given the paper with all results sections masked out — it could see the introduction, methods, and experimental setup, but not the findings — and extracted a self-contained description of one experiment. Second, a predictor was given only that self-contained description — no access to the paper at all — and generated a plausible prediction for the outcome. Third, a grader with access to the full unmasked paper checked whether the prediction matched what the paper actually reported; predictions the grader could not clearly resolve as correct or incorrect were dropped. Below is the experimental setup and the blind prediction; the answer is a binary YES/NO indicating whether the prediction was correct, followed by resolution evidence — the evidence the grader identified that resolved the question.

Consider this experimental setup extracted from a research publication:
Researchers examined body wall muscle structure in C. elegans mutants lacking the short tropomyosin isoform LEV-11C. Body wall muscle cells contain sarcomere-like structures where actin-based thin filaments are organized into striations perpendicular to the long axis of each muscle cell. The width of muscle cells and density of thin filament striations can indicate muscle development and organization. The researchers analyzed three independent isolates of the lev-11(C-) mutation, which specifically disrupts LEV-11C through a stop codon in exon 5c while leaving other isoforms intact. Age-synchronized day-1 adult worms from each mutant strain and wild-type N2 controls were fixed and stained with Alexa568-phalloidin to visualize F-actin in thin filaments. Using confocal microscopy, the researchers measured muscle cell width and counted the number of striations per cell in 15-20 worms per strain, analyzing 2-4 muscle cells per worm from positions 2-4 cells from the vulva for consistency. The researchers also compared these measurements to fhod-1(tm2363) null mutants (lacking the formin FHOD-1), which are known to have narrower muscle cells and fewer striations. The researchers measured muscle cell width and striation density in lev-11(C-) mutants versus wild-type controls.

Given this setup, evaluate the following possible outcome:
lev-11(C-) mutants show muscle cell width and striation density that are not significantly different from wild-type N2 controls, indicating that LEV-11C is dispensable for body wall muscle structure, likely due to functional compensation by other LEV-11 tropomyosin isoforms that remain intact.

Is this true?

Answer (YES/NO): NO